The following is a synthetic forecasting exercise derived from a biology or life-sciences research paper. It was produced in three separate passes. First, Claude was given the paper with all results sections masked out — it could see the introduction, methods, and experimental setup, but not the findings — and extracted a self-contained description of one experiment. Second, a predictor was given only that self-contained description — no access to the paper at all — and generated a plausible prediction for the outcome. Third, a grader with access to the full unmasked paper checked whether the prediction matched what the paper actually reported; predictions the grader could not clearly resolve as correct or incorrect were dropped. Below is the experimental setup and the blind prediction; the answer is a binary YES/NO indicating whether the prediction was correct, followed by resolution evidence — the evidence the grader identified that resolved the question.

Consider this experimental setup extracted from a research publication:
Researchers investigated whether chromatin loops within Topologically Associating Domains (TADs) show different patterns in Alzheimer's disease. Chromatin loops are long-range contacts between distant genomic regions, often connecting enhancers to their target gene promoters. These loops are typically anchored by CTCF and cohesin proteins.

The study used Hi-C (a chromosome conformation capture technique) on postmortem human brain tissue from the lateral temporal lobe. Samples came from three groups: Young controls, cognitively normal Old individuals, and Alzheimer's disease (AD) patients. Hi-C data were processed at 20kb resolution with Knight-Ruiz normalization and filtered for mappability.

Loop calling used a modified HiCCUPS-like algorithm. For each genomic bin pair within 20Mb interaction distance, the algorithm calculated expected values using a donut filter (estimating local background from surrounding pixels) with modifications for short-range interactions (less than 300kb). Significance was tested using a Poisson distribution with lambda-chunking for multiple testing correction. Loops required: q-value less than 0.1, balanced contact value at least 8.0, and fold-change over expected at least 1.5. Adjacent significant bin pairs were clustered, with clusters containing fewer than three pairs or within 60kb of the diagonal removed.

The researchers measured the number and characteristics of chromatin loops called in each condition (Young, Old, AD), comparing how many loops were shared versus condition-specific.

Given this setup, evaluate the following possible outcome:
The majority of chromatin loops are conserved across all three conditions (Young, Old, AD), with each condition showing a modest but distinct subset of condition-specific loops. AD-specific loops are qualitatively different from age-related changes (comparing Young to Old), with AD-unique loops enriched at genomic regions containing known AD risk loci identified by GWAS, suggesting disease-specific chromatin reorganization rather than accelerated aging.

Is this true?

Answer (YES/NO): NO